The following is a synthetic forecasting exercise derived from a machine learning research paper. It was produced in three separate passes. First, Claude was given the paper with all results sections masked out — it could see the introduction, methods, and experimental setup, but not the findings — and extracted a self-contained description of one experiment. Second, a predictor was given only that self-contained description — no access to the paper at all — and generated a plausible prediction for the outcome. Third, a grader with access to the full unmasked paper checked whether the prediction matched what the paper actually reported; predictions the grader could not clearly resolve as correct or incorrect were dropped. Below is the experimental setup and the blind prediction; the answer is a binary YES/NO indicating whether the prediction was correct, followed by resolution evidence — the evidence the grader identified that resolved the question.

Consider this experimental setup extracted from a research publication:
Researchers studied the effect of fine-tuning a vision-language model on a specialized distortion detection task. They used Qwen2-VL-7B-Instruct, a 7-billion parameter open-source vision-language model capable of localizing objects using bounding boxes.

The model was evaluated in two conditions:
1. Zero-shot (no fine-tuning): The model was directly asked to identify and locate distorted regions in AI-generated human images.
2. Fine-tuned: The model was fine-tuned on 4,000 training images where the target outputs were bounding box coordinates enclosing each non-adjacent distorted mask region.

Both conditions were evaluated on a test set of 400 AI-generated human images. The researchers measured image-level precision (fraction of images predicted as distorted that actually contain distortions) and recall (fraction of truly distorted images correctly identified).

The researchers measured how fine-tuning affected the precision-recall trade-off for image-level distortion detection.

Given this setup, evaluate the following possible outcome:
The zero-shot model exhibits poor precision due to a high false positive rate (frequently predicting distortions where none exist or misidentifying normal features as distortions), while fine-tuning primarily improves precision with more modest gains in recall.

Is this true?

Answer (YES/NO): NO